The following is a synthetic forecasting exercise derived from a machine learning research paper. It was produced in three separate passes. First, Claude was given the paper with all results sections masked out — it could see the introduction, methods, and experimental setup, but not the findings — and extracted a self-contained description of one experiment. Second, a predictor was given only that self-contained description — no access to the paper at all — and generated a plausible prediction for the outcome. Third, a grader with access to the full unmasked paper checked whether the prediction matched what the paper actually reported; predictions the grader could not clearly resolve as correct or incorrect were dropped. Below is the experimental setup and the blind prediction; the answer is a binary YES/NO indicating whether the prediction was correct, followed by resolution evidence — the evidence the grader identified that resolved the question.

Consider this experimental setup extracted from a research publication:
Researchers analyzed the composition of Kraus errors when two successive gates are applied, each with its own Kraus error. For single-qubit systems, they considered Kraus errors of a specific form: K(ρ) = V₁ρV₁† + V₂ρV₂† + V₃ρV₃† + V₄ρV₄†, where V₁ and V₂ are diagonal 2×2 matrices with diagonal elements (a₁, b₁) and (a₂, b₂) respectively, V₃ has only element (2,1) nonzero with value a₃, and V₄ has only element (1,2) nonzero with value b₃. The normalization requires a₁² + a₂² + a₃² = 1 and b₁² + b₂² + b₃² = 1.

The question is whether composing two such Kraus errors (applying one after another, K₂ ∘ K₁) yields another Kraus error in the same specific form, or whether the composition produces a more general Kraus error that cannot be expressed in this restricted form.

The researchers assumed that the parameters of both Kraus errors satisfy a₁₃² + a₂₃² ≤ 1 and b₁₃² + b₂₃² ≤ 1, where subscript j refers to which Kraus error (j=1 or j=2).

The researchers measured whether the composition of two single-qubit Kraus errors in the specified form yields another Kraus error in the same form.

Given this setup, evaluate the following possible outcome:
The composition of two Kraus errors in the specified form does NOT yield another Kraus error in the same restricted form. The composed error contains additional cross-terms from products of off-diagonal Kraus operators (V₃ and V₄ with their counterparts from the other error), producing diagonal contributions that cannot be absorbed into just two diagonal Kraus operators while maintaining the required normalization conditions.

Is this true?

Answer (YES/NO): NO